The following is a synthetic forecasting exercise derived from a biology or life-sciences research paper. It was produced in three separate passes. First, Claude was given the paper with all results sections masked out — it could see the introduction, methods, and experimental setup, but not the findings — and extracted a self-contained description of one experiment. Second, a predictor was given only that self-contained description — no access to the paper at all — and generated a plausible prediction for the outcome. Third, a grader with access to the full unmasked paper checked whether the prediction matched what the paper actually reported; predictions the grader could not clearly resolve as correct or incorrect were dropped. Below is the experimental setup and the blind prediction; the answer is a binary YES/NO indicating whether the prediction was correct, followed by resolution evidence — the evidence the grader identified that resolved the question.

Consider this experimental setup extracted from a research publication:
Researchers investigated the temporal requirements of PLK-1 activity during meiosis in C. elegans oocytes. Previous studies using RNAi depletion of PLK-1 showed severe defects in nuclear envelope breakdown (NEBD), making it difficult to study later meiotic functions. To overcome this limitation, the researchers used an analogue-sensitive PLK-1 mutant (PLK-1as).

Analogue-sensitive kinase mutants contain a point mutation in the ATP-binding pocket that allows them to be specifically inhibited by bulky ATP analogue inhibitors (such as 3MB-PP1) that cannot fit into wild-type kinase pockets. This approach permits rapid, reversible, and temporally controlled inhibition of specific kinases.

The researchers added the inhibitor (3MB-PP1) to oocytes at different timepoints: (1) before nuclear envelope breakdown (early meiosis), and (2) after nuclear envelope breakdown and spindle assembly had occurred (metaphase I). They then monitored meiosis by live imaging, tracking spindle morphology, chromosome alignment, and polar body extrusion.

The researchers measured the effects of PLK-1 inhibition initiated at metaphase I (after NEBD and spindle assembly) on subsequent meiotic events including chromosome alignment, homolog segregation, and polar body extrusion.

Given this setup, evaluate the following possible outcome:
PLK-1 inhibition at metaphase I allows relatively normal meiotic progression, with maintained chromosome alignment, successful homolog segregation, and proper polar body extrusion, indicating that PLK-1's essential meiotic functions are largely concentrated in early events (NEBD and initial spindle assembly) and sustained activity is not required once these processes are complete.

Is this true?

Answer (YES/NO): NO